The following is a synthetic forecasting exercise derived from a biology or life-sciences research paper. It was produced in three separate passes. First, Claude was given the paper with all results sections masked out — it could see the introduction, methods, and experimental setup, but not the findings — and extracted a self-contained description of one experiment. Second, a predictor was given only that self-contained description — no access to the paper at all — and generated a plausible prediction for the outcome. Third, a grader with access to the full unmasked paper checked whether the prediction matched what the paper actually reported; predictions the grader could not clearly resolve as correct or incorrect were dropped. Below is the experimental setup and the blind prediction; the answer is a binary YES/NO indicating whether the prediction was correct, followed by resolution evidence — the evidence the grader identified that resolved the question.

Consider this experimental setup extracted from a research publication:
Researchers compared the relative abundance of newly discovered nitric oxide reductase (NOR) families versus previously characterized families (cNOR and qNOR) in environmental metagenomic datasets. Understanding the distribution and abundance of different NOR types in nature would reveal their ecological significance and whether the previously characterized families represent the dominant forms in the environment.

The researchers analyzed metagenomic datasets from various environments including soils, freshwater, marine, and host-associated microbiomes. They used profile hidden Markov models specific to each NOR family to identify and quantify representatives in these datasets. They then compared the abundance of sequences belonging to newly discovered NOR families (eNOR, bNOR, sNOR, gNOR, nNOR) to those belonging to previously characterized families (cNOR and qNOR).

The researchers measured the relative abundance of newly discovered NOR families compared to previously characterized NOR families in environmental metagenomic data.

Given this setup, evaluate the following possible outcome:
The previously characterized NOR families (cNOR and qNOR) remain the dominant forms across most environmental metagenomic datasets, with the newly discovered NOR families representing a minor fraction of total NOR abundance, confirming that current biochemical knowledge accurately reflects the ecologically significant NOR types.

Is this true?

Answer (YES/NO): NO